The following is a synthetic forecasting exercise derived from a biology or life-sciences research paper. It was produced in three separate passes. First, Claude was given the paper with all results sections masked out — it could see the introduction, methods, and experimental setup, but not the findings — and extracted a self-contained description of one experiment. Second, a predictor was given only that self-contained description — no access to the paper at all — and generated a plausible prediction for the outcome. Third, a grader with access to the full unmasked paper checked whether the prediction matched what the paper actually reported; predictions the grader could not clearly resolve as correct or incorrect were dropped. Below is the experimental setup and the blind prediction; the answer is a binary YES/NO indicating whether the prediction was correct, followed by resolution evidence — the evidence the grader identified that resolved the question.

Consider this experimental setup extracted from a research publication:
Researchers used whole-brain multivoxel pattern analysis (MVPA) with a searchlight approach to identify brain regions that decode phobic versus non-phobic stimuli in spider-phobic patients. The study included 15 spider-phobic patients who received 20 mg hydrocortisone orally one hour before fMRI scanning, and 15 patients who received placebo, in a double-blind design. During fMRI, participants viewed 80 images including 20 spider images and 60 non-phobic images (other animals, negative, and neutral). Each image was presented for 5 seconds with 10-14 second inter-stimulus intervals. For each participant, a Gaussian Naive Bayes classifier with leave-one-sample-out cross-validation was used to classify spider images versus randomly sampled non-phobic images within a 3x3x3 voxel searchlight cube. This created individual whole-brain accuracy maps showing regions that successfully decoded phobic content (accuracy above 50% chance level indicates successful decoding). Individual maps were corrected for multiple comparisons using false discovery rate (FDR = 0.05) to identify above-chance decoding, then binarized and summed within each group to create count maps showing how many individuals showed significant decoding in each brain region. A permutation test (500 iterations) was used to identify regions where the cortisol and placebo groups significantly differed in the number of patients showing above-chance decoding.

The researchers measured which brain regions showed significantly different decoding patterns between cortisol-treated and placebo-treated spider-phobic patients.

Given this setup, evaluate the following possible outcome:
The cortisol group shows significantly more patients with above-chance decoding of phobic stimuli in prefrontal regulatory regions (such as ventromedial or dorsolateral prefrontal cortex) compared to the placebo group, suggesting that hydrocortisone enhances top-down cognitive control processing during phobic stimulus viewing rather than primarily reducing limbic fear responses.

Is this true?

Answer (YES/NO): NO